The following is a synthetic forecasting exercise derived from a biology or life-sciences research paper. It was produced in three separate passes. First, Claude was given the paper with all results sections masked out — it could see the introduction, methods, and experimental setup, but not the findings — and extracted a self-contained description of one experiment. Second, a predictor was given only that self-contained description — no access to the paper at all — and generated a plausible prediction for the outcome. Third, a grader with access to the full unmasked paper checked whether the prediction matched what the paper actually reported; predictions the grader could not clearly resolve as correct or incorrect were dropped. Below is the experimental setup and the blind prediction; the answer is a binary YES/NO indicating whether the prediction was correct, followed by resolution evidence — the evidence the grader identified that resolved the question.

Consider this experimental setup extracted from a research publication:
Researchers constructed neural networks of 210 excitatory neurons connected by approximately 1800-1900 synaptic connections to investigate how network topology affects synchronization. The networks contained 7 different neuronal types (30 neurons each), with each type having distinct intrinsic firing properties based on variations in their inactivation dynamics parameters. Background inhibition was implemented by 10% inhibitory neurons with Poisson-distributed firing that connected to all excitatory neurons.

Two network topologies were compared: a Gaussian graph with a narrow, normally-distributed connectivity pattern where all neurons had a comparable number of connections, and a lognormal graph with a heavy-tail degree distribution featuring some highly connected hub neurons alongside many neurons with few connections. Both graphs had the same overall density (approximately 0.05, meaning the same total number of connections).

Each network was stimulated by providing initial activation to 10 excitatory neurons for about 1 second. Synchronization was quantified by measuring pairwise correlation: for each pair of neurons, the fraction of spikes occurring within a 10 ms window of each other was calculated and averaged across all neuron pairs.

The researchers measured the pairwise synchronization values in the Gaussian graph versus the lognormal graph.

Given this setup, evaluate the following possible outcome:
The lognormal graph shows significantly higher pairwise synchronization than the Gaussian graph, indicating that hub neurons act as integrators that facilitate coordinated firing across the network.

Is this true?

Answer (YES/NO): YES